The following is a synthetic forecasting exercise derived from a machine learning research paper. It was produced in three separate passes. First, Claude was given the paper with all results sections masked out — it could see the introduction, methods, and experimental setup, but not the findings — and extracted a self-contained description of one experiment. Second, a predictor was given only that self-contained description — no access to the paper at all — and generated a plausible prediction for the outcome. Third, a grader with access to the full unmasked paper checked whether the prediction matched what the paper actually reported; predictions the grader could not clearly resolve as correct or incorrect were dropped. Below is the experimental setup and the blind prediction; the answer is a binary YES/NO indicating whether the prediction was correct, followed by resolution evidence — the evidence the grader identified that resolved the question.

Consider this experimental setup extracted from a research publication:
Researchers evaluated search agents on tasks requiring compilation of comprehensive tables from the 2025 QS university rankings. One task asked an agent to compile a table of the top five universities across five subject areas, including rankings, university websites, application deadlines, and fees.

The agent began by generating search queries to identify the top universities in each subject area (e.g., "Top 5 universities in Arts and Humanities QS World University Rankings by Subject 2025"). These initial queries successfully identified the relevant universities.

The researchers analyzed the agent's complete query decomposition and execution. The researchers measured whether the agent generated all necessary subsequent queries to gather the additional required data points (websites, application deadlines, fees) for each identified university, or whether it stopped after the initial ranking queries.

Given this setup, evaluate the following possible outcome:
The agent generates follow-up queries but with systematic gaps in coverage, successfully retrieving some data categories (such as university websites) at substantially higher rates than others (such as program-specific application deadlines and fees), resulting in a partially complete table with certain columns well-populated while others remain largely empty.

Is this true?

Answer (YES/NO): NO